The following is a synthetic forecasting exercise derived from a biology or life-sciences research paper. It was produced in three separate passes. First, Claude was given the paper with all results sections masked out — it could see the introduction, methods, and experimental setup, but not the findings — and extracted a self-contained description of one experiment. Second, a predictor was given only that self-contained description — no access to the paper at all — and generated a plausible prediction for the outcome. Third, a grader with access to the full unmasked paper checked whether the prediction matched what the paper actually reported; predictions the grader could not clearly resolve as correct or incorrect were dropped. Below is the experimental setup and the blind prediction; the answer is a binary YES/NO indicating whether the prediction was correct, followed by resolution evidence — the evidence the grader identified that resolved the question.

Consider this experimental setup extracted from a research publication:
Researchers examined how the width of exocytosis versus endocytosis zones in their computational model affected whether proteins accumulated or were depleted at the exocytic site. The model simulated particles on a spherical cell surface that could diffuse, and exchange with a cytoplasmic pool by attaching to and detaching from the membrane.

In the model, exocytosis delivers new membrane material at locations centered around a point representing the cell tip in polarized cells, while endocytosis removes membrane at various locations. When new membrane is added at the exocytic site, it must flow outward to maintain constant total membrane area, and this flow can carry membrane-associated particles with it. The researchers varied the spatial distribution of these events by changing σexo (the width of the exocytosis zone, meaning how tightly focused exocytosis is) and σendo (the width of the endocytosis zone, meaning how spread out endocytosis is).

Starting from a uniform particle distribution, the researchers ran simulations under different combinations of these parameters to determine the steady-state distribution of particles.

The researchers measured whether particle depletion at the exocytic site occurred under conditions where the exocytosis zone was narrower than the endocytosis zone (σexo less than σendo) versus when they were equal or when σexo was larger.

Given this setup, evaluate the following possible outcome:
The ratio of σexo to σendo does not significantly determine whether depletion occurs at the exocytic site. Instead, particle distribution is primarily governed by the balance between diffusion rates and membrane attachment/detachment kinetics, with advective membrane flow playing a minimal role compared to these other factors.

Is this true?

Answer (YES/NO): NO